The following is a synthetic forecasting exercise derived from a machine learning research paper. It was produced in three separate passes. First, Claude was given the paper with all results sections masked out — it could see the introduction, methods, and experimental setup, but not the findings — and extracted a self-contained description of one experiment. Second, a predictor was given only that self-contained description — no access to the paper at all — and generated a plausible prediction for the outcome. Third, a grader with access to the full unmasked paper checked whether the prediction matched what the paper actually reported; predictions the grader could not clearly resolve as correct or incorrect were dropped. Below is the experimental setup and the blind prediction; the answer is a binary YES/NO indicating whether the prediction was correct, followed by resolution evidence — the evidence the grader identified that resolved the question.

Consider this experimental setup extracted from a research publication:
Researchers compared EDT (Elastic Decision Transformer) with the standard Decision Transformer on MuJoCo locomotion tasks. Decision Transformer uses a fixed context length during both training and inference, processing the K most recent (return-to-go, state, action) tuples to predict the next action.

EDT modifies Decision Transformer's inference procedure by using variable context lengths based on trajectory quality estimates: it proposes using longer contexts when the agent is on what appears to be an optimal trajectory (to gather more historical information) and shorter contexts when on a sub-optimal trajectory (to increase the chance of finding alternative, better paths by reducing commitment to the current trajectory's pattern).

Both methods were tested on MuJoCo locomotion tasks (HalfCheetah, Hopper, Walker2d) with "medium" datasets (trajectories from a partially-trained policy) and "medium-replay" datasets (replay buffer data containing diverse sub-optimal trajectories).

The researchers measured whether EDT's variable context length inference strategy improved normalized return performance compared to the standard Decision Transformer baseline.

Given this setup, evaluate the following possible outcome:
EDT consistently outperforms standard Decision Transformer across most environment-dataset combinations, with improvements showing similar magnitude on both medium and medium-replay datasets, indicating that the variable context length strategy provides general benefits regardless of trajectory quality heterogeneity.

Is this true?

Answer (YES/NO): NO